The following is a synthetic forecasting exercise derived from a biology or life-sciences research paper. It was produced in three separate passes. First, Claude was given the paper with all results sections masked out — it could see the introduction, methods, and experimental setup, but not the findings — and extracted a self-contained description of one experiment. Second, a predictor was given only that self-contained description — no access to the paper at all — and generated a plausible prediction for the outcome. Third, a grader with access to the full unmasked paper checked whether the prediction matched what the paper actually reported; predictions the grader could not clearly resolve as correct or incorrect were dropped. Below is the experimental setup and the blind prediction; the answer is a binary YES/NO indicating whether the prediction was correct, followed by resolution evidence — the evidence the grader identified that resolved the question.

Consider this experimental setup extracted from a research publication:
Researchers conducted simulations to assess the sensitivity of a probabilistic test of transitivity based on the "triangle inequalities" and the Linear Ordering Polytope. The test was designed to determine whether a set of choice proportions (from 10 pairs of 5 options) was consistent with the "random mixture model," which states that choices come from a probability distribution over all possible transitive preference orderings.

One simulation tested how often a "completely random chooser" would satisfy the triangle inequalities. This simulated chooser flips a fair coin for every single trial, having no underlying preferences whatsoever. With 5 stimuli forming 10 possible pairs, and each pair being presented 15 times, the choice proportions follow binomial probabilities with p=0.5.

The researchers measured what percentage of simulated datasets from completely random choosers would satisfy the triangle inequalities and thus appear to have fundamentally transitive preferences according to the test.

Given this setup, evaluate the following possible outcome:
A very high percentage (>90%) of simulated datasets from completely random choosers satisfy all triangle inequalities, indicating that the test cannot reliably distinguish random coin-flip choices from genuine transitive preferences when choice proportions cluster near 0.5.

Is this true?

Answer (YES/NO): NO